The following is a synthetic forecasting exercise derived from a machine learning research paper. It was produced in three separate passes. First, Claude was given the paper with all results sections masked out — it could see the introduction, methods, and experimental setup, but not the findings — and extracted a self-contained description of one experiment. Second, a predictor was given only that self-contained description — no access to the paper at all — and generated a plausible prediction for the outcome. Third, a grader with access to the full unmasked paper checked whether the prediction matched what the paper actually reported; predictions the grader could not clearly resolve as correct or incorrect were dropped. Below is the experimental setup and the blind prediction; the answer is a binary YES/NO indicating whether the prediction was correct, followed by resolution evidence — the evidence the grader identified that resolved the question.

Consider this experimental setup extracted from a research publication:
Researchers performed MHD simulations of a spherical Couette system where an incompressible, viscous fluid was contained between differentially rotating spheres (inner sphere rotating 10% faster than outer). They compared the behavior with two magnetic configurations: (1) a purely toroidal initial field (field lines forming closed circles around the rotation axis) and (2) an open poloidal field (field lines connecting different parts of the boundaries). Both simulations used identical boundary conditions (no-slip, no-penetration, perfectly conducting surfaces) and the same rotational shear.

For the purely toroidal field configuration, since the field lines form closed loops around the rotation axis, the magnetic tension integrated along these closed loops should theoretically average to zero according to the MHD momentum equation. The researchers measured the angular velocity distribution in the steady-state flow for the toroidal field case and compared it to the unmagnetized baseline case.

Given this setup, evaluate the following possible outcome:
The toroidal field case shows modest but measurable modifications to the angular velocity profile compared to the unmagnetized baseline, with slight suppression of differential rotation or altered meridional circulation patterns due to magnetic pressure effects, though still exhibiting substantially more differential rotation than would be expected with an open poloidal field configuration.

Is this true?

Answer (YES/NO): NO